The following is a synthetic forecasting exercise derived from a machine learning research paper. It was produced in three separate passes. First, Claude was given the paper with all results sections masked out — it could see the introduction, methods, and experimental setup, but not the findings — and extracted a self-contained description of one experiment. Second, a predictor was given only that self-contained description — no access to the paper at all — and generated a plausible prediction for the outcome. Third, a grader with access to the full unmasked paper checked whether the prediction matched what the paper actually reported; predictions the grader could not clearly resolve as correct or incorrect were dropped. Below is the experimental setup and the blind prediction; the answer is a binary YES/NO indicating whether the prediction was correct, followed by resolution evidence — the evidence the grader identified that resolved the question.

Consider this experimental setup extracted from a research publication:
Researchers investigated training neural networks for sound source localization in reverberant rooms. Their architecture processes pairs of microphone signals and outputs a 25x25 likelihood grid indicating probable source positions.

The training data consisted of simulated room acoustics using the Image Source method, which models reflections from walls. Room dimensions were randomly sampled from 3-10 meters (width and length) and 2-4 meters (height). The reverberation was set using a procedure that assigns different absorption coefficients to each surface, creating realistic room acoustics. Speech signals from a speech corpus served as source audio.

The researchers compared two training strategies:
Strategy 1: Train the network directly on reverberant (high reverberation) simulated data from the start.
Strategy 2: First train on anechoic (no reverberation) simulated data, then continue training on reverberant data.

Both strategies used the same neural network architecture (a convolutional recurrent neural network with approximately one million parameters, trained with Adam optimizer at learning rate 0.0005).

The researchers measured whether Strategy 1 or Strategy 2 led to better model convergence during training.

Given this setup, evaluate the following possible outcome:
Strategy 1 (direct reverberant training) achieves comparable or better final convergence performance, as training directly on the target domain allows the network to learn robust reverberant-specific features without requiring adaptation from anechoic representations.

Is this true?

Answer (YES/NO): NO